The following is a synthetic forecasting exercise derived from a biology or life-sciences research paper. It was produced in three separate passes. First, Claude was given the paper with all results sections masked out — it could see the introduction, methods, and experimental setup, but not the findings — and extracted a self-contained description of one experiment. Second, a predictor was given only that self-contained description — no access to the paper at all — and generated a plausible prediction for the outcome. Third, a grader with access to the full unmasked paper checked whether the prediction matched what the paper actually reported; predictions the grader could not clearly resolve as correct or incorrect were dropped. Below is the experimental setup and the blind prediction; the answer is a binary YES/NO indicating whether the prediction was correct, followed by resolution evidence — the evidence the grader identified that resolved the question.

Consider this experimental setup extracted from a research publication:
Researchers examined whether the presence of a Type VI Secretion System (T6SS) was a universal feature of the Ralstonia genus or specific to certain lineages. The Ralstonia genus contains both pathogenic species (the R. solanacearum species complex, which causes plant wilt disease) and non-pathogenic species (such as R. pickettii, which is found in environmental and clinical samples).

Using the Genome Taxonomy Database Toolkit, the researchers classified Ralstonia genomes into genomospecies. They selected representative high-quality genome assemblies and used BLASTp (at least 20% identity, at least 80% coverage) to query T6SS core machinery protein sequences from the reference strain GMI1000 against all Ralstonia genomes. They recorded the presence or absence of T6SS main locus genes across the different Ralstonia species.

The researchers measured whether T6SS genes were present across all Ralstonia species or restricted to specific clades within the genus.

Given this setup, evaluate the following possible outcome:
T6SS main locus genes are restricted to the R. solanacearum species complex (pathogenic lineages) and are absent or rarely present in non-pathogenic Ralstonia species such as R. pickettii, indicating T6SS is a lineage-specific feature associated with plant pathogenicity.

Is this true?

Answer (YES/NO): NO